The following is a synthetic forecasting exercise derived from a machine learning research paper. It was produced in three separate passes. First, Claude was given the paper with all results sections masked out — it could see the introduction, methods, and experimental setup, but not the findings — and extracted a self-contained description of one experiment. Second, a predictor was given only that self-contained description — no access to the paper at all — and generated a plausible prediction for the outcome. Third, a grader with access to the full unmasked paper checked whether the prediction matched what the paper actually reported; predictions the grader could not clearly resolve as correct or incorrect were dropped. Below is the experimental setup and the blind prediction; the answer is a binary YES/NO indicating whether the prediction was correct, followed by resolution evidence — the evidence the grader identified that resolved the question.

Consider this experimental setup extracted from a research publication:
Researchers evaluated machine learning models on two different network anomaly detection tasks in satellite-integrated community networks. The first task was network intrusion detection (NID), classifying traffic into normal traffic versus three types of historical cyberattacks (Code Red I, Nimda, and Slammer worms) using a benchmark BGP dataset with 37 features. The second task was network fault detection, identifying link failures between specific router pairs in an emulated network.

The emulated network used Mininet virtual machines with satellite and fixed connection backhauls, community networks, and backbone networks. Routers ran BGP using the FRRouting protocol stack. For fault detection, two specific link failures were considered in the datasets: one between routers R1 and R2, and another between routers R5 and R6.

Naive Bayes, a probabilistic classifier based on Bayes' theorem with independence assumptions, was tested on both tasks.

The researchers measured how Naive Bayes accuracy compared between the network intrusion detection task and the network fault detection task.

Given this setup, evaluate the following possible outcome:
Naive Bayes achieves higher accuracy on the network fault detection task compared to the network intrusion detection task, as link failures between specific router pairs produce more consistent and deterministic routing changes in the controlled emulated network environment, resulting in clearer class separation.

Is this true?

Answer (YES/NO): YES